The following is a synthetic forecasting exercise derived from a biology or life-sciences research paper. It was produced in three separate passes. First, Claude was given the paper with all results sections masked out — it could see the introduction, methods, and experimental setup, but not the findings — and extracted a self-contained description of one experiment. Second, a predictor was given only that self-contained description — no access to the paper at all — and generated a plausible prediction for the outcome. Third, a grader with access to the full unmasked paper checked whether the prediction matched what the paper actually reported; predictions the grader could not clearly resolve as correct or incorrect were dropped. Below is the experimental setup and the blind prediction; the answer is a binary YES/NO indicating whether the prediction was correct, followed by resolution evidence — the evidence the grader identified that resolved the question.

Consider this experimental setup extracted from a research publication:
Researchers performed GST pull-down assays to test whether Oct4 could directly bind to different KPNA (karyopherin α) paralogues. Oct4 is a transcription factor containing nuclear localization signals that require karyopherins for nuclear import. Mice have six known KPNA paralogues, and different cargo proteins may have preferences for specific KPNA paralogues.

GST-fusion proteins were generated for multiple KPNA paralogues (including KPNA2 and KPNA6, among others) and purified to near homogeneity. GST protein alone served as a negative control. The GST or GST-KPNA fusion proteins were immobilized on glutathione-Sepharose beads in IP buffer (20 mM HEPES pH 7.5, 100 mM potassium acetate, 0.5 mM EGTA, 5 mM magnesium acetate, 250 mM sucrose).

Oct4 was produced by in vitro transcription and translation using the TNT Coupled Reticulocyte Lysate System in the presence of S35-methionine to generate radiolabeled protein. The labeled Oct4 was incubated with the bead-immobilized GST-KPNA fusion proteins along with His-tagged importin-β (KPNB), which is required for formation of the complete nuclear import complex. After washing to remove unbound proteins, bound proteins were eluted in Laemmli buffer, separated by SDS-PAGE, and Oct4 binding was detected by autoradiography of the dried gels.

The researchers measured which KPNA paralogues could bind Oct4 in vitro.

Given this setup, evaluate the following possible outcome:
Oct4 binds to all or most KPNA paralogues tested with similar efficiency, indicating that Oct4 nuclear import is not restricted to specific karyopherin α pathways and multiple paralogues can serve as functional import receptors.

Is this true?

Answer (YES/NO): YES